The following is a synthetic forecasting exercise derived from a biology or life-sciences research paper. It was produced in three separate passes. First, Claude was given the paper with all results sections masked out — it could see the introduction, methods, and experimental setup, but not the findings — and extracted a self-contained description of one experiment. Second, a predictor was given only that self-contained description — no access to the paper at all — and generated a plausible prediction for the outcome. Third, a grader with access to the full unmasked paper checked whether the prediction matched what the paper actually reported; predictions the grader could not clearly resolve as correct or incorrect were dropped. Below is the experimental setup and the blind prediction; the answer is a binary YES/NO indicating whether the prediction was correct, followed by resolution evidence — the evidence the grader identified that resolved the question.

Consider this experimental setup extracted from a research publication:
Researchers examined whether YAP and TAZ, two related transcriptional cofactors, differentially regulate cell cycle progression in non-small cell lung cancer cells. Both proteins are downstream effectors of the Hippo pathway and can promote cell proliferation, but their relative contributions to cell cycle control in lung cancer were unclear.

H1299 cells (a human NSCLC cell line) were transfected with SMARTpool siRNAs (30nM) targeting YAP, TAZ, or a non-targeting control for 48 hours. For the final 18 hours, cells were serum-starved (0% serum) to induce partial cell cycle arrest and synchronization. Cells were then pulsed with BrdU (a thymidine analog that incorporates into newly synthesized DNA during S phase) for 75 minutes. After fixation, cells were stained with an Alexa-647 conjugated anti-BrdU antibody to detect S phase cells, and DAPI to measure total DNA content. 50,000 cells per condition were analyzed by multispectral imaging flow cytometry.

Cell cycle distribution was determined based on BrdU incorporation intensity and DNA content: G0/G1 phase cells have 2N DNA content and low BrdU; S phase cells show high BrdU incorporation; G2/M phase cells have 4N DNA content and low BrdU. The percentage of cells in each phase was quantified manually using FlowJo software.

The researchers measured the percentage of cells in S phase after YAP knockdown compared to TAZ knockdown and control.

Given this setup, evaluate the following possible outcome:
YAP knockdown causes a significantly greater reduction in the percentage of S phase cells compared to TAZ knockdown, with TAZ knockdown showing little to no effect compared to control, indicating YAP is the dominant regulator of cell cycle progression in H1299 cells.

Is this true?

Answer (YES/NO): YES